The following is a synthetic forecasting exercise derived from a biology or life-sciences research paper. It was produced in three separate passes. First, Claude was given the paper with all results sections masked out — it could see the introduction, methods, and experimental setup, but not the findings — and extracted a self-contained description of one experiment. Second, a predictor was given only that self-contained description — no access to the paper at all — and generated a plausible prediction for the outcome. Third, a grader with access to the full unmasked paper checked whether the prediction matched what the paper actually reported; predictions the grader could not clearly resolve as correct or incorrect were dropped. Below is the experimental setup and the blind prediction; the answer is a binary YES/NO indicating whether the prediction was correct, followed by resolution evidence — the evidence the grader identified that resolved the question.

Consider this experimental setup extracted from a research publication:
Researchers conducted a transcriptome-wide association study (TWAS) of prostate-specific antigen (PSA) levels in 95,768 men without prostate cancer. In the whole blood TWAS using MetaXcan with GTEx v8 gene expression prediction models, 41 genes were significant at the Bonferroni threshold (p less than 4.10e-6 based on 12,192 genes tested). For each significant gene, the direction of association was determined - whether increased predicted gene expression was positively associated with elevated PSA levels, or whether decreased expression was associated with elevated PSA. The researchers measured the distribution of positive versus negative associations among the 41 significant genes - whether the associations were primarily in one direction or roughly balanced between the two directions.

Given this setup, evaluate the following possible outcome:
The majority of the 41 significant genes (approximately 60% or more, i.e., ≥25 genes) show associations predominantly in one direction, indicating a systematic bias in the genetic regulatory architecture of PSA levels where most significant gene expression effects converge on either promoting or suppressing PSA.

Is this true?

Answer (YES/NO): NO